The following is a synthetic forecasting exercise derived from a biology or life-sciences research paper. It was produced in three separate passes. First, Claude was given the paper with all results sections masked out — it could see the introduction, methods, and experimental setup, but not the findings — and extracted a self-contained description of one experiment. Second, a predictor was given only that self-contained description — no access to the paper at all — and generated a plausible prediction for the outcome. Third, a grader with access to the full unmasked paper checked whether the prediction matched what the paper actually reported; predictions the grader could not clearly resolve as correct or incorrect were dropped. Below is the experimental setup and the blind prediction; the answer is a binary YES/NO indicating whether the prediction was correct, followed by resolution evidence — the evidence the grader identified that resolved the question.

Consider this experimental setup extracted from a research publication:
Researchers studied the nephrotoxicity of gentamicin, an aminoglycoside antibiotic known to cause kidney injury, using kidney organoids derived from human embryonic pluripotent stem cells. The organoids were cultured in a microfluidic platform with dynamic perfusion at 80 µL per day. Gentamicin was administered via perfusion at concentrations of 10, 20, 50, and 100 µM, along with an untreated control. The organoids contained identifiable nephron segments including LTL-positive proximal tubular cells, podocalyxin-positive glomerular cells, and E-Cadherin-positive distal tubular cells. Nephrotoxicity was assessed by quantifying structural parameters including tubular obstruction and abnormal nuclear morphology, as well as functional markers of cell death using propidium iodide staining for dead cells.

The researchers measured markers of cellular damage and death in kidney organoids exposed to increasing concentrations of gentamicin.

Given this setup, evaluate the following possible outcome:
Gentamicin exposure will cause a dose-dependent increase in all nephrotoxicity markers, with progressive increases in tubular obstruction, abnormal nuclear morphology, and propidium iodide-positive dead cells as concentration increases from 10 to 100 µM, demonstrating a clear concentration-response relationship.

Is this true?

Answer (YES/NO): NO